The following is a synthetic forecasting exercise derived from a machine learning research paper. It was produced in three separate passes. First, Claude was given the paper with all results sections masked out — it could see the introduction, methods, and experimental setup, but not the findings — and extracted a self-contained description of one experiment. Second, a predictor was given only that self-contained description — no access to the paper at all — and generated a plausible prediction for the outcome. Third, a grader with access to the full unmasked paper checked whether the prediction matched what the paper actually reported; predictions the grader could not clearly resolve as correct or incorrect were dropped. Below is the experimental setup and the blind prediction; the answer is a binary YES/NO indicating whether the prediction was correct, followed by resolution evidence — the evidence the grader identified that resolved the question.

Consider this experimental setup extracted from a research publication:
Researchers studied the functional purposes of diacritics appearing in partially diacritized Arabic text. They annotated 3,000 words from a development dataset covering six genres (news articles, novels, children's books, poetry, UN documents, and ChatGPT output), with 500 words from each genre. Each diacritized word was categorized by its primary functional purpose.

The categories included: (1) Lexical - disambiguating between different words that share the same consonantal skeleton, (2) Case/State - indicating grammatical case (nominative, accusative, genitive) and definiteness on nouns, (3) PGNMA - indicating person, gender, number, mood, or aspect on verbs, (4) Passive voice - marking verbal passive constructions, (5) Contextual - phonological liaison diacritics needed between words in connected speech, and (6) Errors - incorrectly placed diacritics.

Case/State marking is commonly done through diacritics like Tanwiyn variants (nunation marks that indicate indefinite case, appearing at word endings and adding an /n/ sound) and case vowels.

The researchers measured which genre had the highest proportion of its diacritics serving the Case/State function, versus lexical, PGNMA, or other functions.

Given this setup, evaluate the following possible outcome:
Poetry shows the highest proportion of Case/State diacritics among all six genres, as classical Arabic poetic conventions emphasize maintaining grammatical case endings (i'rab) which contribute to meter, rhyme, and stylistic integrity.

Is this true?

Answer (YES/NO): NO